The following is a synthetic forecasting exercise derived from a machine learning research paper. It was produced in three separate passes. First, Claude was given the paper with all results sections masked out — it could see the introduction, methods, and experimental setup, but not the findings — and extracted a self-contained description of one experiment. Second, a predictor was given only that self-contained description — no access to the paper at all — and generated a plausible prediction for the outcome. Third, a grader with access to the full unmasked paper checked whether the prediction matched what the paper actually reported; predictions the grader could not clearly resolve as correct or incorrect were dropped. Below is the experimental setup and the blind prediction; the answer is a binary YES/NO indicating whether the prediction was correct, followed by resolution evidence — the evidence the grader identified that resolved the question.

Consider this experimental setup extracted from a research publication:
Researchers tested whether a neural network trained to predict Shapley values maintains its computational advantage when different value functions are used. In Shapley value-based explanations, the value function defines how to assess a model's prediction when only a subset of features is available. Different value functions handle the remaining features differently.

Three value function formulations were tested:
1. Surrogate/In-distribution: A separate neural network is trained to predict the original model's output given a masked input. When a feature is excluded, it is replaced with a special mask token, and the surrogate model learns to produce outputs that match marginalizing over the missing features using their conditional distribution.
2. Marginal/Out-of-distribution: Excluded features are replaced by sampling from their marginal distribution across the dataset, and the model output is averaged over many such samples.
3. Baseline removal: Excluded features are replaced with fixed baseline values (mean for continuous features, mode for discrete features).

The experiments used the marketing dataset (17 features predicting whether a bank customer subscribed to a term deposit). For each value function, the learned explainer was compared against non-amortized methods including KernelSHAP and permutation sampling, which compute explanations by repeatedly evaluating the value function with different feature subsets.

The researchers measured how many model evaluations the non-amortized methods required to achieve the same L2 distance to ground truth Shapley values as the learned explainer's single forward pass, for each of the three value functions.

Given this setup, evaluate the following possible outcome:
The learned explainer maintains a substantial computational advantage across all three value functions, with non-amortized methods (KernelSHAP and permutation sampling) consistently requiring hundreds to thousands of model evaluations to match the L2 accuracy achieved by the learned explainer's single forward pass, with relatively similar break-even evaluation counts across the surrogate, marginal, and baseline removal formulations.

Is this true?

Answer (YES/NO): YES